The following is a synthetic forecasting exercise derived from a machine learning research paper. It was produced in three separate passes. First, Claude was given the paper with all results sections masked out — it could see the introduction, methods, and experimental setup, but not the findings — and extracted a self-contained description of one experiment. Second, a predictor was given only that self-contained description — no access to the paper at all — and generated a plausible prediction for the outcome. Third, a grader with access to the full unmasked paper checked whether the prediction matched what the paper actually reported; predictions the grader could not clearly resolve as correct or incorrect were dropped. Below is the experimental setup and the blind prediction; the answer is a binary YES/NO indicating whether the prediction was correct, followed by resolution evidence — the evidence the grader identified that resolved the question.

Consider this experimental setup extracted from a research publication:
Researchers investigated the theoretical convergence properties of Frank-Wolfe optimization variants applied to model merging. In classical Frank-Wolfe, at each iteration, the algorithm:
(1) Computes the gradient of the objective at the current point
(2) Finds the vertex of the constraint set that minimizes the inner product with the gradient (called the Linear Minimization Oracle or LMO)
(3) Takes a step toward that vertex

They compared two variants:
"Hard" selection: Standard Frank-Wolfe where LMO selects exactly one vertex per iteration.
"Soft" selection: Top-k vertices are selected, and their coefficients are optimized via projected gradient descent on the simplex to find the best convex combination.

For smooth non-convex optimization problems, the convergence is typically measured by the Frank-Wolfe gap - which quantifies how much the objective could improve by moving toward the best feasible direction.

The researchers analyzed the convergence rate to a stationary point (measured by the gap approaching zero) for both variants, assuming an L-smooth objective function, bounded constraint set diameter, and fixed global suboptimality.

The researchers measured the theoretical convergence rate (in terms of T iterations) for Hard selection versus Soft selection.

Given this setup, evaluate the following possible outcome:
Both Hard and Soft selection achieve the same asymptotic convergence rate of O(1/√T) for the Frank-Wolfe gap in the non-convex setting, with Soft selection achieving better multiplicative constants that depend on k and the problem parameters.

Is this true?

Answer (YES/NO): NO